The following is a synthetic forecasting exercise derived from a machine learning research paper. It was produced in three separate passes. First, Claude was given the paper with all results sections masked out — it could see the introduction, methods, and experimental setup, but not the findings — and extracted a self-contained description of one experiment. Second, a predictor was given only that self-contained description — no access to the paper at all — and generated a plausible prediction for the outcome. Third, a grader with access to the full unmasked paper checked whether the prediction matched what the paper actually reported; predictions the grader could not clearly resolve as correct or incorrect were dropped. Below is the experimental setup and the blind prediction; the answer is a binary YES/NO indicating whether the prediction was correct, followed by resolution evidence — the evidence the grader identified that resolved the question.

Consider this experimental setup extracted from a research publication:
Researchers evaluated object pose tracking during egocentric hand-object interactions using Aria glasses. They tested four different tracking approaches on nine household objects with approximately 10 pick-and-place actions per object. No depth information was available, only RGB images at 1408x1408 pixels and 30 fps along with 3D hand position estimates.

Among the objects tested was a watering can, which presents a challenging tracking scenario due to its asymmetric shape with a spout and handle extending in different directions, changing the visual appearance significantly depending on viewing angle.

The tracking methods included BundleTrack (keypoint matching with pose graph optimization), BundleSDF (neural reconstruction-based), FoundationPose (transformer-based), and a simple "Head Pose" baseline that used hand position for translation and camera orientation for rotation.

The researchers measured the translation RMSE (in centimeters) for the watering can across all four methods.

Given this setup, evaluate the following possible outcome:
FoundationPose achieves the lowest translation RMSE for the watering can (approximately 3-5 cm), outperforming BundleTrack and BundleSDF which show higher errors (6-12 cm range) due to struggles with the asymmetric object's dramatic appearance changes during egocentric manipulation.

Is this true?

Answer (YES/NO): NO